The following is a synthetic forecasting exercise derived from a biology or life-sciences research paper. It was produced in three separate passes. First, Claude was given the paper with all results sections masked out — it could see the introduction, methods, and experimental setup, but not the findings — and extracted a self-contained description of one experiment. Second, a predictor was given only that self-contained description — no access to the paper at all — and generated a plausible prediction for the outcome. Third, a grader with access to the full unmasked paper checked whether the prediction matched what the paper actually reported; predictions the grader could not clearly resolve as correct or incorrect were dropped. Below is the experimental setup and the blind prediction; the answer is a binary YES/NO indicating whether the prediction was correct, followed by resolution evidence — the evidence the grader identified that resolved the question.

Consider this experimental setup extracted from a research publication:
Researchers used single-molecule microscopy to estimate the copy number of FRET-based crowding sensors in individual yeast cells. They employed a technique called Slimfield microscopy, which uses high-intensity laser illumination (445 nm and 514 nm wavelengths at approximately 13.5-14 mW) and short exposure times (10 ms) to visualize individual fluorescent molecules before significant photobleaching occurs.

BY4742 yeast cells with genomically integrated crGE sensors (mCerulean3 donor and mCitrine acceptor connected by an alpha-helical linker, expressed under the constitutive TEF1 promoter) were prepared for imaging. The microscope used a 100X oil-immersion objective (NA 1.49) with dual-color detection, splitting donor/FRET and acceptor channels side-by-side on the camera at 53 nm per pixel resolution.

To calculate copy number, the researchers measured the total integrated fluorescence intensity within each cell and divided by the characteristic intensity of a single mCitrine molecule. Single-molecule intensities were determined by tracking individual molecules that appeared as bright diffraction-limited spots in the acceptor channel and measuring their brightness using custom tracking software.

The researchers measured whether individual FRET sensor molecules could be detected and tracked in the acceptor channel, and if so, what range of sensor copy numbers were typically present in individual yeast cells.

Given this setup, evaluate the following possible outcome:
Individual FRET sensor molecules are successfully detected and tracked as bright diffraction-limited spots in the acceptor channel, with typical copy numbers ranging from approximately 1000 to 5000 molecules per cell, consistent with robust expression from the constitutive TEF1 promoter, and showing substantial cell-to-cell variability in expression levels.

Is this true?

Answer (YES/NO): NO